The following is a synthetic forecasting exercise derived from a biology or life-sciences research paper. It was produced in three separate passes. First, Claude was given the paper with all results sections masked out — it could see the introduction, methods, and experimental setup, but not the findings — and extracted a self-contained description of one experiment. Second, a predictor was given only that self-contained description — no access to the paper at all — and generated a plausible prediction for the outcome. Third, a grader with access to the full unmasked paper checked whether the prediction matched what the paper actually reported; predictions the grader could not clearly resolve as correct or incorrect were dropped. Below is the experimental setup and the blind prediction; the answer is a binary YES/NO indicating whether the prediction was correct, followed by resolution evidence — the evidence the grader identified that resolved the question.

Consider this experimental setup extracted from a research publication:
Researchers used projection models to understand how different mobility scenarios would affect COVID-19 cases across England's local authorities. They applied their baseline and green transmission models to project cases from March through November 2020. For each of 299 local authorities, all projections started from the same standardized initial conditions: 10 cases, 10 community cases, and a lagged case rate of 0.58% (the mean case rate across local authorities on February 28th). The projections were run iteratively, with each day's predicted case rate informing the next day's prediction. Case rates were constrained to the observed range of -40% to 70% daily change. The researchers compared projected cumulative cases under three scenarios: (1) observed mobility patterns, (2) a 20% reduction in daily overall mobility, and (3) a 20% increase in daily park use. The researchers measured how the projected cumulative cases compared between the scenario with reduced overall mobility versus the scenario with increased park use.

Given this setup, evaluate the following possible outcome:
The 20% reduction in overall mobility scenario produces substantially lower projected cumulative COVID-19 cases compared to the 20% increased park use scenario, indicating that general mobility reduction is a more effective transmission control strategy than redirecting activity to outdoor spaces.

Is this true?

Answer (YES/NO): YES